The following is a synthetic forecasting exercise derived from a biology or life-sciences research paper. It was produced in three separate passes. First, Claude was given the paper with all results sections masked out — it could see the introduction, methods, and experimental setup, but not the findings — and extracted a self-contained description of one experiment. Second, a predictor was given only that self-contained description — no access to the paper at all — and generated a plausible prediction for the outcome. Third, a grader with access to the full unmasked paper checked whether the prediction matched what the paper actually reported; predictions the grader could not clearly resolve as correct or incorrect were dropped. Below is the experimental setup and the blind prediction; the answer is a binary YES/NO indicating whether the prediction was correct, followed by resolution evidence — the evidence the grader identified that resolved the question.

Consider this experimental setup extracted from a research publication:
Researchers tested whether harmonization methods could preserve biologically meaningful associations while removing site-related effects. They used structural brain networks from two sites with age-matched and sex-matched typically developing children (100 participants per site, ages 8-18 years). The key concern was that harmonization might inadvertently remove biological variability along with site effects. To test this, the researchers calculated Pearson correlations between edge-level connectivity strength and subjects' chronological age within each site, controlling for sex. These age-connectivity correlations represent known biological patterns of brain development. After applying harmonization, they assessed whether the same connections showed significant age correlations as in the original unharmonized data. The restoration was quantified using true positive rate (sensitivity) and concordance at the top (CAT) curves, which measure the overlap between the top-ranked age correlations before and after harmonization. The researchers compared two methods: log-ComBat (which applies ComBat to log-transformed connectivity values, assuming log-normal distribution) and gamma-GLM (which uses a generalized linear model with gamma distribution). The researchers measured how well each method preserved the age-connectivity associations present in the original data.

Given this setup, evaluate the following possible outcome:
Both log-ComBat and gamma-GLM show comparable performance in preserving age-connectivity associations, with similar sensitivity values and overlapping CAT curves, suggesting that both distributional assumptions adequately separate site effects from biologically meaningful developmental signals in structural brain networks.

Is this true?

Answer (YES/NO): NO